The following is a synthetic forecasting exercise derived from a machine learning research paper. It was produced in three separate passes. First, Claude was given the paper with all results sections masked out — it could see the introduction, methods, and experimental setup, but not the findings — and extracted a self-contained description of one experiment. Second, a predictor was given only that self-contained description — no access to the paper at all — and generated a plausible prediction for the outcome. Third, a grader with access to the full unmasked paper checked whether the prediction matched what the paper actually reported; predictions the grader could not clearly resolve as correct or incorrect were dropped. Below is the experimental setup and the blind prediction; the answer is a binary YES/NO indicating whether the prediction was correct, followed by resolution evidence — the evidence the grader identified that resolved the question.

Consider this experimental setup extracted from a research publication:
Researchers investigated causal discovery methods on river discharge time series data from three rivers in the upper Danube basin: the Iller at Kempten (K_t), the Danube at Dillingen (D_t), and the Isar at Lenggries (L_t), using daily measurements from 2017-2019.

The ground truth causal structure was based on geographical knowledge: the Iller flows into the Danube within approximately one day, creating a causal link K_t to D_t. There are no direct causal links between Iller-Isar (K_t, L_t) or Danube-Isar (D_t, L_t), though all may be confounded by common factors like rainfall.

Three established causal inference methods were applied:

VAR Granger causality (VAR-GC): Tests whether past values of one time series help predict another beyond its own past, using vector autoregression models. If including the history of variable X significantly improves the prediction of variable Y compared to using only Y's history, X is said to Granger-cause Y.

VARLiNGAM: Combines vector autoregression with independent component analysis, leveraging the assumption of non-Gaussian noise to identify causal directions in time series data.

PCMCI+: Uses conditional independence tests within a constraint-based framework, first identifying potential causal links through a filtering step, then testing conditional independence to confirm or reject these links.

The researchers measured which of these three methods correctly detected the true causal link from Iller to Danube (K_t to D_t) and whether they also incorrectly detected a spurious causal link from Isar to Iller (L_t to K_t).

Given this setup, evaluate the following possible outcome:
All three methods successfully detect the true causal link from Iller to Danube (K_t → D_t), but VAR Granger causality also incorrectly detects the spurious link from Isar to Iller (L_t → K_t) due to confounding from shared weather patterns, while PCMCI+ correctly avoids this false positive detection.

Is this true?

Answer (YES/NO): NO